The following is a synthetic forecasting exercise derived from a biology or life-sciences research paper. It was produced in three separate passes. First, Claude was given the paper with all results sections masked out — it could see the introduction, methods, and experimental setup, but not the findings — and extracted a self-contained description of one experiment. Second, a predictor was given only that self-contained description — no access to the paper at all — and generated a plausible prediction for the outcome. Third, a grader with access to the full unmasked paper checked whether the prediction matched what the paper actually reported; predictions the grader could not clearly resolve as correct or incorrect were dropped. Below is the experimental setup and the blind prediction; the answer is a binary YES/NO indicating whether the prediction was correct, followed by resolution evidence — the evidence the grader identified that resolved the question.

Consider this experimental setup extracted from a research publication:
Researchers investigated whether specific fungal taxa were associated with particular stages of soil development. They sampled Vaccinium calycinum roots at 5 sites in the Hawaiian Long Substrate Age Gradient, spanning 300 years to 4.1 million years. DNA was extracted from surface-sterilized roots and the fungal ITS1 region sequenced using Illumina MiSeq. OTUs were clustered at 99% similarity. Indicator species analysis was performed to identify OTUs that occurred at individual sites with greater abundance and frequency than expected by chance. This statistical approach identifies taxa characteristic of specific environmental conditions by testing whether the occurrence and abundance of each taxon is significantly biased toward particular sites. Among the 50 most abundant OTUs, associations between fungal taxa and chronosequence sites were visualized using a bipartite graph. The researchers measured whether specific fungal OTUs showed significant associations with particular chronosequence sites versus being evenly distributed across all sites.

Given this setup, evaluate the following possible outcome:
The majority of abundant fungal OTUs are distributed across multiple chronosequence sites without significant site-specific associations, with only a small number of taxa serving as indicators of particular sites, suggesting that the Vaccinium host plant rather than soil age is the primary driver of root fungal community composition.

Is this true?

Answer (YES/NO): NO